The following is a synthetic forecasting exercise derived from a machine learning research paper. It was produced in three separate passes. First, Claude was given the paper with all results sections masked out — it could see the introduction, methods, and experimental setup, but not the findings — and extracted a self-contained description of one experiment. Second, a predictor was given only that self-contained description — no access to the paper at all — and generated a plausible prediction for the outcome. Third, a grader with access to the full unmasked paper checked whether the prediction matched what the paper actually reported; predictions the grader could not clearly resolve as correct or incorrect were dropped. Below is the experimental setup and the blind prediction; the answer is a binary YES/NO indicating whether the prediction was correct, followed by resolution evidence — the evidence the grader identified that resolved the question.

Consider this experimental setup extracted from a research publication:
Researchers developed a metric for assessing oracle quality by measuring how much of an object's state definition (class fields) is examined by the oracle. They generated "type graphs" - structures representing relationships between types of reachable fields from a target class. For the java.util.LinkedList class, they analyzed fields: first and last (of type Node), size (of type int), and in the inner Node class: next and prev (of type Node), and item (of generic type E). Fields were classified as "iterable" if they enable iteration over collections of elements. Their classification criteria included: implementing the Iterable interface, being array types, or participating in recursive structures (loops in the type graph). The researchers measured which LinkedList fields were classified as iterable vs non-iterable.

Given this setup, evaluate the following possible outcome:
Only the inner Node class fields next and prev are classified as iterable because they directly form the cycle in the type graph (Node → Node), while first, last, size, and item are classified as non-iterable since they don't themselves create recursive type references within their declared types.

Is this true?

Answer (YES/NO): NO